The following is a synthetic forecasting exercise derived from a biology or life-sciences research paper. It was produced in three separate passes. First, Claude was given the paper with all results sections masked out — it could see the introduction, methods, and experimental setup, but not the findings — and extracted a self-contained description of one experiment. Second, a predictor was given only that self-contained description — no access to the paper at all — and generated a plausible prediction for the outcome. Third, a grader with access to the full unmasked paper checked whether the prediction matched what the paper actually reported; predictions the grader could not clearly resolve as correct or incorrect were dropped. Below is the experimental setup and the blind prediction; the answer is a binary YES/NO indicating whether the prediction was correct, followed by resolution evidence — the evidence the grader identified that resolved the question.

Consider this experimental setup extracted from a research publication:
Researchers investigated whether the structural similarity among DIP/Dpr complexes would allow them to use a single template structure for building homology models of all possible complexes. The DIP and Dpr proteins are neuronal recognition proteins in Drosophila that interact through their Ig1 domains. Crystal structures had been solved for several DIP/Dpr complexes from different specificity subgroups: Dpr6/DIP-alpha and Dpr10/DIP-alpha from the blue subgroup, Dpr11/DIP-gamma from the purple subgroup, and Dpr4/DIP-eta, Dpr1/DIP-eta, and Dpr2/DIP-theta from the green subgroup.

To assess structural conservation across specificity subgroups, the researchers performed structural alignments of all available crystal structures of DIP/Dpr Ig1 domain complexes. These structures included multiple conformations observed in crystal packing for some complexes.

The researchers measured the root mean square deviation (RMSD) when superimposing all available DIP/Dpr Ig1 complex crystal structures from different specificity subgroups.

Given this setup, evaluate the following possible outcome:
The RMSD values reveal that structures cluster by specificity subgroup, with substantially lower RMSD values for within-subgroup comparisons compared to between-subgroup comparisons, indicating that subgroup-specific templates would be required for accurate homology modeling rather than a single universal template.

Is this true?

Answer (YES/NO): NO